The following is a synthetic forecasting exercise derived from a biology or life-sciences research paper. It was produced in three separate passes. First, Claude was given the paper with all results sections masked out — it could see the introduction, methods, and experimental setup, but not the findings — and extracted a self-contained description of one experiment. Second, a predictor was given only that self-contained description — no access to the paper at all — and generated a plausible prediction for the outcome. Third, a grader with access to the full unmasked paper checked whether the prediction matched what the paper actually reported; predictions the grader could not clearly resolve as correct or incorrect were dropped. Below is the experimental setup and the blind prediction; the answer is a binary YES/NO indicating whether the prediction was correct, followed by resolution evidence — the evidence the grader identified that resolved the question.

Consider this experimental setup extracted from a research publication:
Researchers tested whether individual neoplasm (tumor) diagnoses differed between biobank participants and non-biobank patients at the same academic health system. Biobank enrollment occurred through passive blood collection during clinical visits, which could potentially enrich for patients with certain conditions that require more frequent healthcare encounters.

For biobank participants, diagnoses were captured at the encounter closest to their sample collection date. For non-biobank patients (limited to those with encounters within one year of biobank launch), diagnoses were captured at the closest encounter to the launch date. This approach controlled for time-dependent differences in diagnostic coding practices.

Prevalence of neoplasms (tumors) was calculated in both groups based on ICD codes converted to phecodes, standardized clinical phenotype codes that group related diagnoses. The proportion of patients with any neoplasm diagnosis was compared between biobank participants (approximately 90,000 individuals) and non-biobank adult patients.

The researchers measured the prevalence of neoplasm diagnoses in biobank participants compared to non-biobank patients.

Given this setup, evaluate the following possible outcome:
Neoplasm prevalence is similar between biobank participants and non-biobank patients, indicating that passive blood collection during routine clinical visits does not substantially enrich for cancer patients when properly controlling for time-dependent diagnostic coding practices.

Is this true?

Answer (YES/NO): NO